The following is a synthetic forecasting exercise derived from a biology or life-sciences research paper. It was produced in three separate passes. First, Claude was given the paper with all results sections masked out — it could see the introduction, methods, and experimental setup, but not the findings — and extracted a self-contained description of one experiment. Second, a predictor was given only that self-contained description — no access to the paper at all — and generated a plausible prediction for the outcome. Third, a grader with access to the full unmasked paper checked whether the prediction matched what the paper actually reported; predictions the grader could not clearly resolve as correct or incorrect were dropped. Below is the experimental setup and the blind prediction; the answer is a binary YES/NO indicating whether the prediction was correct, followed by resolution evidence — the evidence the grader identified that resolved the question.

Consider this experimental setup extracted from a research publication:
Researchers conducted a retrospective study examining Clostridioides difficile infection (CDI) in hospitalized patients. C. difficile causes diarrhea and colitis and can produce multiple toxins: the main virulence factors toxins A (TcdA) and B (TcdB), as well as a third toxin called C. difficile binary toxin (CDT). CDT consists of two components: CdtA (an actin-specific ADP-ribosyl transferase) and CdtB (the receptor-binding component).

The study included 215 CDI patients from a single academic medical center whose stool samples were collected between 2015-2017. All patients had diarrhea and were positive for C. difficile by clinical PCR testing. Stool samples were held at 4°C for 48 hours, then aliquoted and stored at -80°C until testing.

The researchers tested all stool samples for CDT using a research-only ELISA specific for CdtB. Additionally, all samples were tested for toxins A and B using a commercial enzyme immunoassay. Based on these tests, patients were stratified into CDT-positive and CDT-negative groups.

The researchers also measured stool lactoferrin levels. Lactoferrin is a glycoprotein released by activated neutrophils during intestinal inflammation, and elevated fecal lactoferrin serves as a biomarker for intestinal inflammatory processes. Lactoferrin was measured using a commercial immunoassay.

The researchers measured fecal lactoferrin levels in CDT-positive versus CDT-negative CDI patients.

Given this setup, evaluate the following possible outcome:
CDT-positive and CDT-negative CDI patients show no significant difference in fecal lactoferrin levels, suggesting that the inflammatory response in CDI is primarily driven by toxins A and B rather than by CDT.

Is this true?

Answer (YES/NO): NO